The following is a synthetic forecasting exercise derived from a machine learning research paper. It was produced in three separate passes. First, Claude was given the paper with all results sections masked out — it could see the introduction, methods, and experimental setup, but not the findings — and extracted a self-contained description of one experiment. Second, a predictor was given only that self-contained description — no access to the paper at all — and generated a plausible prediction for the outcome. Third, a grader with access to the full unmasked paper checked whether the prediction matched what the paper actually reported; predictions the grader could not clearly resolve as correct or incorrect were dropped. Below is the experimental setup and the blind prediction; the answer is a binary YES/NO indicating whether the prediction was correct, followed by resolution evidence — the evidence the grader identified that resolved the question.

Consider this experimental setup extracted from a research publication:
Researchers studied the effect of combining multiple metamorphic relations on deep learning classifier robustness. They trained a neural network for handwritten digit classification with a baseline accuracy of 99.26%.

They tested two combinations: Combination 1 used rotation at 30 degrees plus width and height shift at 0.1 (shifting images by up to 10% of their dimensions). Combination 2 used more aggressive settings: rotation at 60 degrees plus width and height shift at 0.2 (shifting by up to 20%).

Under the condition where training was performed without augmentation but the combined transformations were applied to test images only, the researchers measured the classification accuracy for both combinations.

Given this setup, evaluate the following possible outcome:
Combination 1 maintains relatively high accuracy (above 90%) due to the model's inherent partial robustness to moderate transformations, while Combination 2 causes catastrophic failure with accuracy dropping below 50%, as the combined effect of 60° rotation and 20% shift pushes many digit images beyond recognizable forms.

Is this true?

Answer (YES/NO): NO